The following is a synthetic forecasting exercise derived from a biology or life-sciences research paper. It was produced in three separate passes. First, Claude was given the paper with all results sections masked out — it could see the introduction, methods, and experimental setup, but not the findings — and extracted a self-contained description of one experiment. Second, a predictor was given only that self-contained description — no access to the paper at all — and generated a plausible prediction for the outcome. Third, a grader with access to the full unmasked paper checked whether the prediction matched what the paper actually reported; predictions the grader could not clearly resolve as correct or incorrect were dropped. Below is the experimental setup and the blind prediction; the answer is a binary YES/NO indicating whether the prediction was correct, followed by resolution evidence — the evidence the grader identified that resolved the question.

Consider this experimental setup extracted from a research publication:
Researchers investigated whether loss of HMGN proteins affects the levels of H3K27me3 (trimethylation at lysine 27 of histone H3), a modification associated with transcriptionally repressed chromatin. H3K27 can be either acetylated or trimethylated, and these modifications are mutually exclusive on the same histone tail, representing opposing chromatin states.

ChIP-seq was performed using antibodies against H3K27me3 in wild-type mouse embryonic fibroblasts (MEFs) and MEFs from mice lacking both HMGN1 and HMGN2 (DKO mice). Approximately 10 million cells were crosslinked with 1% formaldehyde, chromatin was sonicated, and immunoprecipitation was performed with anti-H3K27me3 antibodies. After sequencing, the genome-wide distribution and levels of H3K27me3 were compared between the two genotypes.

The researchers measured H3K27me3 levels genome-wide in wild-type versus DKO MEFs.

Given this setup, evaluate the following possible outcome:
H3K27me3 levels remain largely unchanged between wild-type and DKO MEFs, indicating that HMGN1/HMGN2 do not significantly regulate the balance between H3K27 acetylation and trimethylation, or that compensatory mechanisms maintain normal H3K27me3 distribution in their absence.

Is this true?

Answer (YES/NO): NO